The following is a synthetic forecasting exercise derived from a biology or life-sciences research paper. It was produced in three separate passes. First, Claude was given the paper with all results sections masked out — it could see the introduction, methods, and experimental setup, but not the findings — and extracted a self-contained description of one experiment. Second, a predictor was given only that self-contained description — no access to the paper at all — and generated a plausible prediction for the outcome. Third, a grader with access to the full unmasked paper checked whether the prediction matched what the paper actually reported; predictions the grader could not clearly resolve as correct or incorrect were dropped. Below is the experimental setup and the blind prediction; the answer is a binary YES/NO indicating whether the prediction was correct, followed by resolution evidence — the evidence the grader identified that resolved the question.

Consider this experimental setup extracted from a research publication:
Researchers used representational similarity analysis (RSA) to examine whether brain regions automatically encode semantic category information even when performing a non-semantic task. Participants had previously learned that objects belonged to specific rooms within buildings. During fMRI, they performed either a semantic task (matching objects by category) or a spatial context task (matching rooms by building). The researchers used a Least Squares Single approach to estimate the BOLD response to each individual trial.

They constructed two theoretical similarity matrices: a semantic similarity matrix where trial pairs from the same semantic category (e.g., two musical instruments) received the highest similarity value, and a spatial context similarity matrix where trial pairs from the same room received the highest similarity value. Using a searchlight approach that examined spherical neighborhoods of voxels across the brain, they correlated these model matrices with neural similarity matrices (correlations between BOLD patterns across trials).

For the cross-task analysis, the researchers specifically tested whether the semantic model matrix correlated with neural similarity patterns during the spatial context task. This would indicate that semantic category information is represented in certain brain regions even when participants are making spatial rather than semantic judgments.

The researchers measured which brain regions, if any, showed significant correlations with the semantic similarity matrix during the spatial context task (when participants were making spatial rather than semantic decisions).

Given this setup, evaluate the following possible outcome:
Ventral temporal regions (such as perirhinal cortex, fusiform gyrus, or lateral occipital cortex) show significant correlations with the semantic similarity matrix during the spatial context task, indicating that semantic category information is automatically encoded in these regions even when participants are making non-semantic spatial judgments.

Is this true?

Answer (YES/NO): NO